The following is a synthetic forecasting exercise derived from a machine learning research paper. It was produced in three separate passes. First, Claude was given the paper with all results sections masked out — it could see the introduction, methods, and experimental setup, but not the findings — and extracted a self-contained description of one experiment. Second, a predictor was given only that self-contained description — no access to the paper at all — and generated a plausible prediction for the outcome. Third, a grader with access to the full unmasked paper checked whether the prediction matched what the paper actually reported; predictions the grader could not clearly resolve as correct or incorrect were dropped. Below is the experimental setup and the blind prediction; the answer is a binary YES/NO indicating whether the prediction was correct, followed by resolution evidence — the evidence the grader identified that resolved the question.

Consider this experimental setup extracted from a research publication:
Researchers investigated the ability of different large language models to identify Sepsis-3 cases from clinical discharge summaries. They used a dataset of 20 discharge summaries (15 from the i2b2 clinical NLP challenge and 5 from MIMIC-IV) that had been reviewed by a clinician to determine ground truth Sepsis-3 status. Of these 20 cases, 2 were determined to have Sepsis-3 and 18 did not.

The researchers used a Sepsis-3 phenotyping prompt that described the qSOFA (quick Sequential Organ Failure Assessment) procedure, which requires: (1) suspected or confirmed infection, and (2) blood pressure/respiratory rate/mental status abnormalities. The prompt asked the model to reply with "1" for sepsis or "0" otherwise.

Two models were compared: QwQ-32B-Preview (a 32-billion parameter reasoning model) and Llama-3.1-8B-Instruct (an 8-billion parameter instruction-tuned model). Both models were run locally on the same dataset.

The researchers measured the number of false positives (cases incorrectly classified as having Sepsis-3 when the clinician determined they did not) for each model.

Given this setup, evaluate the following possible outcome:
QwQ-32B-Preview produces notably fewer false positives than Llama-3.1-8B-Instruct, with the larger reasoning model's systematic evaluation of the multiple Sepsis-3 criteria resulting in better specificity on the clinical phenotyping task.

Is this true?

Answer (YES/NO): YES